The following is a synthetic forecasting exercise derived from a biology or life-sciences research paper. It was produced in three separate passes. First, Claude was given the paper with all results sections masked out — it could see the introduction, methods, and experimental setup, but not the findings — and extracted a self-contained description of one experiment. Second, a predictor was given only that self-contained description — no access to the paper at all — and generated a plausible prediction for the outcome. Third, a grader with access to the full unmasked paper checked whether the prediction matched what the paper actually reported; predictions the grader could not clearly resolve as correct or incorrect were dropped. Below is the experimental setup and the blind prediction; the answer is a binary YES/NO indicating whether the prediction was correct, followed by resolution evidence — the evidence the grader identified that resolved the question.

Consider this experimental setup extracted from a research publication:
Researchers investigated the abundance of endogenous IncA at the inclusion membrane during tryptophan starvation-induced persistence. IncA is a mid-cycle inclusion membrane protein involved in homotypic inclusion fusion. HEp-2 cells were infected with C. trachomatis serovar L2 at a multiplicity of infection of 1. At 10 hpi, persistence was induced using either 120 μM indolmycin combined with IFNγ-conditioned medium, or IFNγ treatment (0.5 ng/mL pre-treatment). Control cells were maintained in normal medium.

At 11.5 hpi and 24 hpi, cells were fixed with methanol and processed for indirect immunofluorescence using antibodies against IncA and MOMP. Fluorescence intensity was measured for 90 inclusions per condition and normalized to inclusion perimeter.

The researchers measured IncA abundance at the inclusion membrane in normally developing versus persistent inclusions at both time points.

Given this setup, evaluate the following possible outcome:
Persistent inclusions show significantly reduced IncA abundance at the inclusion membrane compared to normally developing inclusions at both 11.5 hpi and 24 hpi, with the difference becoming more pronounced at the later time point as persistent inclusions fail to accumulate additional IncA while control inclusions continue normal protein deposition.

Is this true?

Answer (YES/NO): NO